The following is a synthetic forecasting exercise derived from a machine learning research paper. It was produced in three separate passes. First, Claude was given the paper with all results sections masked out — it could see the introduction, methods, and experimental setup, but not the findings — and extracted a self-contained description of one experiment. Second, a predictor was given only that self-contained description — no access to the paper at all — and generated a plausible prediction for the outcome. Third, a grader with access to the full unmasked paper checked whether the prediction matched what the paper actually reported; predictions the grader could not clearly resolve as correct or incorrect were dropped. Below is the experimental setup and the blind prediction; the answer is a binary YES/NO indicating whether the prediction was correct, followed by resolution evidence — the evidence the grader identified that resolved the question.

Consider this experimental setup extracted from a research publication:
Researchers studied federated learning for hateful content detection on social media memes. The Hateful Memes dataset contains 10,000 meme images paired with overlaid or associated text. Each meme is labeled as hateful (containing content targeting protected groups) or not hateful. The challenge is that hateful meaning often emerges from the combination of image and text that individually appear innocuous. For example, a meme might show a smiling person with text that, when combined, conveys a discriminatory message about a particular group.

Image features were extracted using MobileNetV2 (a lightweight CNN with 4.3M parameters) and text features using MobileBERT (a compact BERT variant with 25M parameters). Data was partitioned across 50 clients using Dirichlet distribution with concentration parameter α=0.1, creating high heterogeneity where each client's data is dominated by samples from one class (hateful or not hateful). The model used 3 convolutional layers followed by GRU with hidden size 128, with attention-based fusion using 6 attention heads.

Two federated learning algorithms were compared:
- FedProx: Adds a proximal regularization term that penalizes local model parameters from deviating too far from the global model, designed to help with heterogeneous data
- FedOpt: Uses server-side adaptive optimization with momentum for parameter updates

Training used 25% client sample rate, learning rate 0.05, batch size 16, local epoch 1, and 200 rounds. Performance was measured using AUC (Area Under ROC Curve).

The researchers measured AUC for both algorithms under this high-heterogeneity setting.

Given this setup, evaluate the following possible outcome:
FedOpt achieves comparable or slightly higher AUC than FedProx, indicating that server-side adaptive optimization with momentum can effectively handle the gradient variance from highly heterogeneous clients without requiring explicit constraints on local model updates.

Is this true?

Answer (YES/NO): YES